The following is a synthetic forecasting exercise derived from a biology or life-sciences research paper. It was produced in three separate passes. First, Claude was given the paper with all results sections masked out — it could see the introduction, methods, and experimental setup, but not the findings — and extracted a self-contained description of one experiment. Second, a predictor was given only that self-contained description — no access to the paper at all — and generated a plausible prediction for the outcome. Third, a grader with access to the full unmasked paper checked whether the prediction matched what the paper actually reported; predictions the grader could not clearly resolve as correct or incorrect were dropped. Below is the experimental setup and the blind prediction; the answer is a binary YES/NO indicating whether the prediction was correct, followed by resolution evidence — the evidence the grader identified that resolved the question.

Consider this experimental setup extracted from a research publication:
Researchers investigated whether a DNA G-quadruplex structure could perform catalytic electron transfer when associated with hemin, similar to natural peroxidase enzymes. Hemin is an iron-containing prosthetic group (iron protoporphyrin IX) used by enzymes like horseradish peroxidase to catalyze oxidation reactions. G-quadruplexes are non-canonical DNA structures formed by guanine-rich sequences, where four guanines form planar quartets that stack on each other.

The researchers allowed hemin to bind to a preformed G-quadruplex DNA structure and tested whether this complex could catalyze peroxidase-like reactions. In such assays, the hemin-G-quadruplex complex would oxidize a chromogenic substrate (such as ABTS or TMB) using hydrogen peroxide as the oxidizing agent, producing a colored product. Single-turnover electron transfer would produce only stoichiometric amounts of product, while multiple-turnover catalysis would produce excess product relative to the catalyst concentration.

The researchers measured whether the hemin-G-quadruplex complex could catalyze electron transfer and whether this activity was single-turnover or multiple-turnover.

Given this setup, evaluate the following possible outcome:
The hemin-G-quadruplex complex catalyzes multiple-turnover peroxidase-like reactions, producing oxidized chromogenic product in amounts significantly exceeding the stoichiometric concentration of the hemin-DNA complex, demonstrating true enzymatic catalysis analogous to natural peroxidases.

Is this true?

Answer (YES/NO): YES